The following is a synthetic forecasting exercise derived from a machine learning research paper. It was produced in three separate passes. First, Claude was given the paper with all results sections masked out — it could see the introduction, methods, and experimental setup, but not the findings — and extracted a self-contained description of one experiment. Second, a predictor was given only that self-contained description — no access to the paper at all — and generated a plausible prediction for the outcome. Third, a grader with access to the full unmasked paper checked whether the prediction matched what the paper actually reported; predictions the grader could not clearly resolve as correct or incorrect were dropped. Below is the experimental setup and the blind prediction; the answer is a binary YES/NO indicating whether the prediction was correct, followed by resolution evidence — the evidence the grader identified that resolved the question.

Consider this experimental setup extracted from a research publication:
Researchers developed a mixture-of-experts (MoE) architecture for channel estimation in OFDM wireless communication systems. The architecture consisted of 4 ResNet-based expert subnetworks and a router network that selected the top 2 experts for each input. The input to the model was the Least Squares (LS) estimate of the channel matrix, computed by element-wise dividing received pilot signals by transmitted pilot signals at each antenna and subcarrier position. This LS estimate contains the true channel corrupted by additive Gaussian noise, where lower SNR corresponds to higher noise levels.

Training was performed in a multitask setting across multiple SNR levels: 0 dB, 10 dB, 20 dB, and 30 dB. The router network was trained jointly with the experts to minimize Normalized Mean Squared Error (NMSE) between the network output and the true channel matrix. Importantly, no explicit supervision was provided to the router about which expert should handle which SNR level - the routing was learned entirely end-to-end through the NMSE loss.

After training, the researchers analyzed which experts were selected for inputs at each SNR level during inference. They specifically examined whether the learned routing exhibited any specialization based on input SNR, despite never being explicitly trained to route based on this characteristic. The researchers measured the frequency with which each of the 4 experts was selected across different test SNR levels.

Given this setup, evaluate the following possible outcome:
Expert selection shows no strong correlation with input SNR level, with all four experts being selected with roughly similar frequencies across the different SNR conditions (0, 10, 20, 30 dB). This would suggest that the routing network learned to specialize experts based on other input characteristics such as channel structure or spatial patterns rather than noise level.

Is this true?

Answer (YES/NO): NO